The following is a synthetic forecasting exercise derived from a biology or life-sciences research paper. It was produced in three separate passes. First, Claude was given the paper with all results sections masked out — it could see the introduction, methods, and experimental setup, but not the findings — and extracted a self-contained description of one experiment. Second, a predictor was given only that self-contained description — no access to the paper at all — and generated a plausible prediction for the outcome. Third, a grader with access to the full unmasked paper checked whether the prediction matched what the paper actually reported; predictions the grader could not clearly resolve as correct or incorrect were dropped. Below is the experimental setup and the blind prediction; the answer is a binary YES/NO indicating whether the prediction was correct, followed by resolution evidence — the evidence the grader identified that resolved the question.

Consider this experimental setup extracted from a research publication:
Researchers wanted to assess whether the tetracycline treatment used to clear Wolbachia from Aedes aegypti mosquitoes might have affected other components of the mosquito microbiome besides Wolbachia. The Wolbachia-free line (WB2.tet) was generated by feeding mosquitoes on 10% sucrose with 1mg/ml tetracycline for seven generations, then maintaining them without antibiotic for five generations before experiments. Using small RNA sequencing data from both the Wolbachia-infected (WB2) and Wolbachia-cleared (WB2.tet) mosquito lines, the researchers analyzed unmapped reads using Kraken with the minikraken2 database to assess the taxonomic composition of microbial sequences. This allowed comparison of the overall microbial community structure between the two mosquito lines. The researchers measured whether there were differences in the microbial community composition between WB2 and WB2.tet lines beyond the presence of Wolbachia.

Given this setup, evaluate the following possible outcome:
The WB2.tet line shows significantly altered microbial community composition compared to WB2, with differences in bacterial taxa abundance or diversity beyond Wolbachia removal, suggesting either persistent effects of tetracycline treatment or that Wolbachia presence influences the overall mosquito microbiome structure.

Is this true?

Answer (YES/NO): NO